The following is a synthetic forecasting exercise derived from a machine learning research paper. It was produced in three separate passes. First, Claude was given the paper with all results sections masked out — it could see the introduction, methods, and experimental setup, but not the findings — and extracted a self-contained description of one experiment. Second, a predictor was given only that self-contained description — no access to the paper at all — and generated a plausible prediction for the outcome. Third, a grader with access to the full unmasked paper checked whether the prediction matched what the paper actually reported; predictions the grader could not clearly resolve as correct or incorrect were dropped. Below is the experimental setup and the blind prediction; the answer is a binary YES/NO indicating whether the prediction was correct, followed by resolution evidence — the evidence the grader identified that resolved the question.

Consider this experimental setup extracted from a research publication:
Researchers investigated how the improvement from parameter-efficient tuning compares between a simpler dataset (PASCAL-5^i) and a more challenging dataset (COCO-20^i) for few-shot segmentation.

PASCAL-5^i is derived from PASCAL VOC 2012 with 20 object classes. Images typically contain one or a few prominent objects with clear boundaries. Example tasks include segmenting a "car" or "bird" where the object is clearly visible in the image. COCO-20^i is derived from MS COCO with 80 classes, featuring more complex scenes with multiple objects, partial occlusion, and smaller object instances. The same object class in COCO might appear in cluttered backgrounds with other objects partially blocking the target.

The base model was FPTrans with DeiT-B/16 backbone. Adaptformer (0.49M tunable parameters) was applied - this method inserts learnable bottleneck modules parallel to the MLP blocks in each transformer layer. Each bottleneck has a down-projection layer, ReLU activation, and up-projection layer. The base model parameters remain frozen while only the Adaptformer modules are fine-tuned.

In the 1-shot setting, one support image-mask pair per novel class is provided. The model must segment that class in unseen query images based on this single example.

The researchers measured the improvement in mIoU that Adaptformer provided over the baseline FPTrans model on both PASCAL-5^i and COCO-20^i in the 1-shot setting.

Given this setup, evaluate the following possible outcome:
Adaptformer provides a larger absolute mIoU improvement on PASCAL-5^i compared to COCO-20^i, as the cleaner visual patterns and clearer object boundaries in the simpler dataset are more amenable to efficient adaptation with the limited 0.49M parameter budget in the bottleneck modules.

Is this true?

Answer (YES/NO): YES